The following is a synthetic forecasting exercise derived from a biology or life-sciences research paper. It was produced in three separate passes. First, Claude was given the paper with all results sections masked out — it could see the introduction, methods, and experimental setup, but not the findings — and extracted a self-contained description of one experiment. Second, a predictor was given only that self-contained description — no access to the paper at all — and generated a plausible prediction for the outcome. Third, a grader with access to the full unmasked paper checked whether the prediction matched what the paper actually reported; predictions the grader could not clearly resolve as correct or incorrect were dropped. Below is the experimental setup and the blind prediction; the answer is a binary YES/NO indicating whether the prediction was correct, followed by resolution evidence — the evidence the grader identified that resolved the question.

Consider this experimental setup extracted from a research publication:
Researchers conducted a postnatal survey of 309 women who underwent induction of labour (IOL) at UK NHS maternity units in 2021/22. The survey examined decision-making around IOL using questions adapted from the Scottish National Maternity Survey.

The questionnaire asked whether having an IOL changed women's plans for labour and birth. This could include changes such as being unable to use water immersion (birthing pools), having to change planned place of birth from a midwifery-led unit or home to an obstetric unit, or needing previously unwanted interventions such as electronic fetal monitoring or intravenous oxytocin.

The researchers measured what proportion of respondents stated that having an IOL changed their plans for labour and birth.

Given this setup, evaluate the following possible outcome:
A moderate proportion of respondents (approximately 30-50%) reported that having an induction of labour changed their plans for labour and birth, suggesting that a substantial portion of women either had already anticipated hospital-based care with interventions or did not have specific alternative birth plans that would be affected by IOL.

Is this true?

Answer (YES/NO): YES